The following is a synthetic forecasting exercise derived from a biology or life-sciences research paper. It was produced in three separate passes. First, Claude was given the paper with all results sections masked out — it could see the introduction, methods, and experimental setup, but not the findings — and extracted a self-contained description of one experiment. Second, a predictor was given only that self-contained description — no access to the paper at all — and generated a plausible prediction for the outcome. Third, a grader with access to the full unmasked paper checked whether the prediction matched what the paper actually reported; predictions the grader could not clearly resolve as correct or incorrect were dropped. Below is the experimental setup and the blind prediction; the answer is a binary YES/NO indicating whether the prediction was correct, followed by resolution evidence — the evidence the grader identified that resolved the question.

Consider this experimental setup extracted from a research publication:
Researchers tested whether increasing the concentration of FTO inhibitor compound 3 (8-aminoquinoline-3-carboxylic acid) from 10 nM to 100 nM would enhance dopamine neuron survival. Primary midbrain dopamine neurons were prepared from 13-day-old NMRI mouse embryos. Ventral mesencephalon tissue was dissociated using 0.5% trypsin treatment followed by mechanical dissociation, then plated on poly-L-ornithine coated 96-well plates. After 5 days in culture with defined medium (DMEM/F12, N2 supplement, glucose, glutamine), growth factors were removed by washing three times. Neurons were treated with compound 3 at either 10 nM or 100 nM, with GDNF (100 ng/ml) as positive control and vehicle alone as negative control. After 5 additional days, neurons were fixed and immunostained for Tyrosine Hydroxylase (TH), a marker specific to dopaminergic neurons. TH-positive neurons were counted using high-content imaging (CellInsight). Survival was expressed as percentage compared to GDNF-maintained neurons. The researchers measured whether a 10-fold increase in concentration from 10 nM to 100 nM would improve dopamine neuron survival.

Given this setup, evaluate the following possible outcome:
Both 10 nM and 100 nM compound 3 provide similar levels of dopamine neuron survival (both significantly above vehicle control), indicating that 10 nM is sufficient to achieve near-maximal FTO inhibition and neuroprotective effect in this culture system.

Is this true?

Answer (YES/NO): NO